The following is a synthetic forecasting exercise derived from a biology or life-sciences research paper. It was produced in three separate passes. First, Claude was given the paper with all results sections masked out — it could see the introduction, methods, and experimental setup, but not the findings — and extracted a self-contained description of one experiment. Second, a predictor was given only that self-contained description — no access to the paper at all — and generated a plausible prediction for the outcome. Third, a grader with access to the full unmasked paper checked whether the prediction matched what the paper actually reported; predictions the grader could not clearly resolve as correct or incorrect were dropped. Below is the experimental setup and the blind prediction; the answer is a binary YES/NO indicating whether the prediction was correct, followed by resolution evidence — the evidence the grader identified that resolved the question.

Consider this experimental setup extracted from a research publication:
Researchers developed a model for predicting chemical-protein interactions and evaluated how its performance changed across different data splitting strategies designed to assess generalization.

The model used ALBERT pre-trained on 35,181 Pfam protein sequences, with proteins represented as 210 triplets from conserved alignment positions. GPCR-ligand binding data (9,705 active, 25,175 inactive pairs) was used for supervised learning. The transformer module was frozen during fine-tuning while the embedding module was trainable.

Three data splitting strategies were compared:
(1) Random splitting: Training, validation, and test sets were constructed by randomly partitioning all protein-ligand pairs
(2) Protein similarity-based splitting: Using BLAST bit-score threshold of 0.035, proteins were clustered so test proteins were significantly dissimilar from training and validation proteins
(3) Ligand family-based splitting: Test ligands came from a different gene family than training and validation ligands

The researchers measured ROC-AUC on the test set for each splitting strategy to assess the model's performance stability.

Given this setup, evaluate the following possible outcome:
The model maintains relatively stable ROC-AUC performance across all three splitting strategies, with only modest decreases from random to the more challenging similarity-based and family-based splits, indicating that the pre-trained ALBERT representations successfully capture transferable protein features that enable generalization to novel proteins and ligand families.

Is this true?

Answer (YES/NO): NO